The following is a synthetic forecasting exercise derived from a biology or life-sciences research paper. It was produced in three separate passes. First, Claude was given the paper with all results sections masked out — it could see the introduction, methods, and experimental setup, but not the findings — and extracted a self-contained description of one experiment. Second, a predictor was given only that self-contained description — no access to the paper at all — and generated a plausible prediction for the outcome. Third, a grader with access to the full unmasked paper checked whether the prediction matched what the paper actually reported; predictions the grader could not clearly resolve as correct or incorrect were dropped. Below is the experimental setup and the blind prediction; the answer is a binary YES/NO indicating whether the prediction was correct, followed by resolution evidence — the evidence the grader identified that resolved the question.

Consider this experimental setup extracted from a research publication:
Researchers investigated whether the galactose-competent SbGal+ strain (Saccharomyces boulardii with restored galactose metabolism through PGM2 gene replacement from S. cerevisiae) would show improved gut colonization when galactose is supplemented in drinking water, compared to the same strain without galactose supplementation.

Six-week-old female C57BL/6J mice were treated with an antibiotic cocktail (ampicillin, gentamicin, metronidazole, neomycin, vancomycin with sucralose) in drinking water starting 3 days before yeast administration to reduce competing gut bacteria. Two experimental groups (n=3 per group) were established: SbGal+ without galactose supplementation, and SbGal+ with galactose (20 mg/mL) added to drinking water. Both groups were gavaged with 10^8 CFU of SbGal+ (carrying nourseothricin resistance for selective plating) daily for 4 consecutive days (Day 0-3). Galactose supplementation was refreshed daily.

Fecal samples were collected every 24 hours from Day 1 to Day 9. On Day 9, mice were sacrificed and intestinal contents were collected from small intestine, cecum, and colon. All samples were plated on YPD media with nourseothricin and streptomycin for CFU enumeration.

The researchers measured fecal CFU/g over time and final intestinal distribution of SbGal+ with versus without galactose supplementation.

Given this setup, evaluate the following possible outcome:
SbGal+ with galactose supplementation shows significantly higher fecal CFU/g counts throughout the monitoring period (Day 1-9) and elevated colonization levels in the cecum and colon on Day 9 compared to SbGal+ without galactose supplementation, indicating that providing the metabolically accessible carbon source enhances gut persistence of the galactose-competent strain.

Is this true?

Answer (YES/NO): YES